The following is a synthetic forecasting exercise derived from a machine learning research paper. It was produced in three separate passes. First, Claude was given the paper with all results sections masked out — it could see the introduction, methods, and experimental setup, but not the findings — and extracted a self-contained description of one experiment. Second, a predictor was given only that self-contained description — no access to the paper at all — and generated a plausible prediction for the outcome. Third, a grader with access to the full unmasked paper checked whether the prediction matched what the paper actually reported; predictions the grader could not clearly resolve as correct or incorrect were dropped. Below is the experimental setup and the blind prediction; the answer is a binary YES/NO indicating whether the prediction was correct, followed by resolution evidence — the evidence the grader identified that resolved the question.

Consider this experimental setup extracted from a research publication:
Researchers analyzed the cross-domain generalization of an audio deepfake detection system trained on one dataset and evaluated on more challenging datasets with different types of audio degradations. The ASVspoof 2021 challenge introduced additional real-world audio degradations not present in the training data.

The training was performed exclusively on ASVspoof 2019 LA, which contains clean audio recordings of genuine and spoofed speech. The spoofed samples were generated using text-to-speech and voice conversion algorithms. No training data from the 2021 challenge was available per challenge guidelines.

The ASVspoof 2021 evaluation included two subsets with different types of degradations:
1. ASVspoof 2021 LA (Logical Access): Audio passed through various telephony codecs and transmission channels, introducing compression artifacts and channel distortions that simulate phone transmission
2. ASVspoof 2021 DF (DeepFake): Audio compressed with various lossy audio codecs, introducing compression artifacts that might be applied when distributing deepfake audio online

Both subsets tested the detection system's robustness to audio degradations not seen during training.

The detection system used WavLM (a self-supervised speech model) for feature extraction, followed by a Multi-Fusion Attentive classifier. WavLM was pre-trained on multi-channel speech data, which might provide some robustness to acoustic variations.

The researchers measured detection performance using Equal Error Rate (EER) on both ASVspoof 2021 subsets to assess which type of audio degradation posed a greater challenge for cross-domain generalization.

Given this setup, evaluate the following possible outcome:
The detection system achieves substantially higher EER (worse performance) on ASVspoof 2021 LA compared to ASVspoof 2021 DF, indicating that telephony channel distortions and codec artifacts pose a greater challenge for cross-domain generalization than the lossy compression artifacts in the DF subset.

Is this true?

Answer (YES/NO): YES